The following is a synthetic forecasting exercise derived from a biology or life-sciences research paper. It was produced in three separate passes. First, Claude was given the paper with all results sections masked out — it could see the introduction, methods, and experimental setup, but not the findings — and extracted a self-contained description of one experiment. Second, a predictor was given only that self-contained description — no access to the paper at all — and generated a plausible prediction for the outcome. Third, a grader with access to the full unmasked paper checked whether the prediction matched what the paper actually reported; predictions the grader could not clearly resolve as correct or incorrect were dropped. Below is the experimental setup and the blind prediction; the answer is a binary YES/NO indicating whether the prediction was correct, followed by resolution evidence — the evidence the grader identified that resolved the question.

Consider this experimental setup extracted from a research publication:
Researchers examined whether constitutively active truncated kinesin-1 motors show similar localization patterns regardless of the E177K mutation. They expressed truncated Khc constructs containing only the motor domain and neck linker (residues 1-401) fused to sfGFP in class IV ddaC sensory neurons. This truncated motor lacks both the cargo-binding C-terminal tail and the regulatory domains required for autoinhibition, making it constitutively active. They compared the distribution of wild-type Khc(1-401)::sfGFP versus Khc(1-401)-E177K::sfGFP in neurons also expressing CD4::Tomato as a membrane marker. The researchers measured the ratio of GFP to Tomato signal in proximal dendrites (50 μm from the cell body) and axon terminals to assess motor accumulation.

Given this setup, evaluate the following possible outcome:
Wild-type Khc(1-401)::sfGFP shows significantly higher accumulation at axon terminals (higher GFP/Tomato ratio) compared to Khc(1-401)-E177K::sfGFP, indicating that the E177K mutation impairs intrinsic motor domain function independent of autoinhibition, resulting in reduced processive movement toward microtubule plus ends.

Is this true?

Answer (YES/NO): NO